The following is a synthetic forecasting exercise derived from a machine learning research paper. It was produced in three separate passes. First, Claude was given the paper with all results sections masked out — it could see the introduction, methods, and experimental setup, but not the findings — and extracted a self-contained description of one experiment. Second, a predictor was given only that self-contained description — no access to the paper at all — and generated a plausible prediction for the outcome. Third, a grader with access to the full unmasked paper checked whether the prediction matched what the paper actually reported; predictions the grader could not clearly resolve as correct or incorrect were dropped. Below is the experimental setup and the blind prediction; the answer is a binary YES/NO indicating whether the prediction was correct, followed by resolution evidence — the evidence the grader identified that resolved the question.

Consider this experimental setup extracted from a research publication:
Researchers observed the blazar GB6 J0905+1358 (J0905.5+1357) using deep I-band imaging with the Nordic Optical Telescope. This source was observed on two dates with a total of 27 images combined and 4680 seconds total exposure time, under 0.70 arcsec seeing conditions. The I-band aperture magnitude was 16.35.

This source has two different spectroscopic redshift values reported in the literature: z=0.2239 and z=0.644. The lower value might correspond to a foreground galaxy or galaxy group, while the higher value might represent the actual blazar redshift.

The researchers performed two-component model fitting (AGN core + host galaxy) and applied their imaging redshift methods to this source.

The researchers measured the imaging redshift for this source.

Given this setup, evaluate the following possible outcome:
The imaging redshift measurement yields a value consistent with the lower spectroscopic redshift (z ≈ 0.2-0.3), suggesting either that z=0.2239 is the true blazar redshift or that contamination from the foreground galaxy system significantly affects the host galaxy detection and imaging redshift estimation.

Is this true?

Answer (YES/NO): NO